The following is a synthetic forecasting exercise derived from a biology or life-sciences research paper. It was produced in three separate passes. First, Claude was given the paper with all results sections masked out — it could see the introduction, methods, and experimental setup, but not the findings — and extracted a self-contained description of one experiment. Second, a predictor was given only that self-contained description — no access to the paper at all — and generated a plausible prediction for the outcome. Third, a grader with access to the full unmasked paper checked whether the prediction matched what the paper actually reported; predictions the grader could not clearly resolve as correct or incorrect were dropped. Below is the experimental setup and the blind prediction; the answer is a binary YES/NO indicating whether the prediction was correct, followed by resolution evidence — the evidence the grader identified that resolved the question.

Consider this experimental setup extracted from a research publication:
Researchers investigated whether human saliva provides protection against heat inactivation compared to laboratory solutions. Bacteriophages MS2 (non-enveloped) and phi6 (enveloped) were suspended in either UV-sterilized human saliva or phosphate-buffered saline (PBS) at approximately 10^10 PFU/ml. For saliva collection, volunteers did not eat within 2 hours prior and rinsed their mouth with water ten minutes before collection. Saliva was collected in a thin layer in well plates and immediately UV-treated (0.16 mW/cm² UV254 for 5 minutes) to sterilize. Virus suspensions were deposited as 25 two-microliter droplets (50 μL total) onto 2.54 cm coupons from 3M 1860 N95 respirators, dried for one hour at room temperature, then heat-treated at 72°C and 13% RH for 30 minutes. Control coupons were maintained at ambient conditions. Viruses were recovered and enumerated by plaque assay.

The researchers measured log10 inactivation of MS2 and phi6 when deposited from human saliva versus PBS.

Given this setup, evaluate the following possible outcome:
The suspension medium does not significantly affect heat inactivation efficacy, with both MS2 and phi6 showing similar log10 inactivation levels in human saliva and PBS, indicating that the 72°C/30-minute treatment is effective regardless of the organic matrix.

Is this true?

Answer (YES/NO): YES